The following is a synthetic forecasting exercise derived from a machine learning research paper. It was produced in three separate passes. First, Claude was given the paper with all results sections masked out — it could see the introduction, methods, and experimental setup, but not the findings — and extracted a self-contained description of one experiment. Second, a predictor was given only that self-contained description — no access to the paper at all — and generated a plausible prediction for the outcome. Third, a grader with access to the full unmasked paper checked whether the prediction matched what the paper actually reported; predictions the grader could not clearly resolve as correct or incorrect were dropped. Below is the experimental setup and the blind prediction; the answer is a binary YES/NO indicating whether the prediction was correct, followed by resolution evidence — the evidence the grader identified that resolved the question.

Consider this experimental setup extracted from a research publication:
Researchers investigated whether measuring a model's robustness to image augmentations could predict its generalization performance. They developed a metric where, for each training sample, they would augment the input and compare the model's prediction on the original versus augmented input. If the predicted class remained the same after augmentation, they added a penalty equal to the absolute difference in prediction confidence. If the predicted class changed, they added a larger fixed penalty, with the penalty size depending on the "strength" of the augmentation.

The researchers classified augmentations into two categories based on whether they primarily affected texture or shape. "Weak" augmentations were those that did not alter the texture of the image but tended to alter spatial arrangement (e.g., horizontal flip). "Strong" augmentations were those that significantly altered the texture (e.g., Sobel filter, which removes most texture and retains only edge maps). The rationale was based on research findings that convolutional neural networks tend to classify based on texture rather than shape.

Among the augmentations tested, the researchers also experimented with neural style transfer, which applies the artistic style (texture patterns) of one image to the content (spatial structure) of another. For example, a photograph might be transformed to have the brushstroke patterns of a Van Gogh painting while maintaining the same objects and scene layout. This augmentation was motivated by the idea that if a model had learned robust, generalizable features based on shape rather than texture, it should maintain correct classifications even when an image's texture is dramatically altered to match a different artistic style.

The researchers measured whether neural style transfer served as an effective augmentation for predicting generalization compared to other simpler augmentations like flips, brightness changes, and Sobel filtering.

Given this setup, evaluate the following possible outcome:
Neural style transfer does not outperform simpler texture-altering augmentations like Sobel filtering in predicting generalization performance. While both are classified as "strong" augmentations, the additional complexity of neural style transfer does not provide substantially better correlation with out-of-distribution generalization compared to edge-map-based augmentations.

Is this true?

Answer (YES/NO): YES